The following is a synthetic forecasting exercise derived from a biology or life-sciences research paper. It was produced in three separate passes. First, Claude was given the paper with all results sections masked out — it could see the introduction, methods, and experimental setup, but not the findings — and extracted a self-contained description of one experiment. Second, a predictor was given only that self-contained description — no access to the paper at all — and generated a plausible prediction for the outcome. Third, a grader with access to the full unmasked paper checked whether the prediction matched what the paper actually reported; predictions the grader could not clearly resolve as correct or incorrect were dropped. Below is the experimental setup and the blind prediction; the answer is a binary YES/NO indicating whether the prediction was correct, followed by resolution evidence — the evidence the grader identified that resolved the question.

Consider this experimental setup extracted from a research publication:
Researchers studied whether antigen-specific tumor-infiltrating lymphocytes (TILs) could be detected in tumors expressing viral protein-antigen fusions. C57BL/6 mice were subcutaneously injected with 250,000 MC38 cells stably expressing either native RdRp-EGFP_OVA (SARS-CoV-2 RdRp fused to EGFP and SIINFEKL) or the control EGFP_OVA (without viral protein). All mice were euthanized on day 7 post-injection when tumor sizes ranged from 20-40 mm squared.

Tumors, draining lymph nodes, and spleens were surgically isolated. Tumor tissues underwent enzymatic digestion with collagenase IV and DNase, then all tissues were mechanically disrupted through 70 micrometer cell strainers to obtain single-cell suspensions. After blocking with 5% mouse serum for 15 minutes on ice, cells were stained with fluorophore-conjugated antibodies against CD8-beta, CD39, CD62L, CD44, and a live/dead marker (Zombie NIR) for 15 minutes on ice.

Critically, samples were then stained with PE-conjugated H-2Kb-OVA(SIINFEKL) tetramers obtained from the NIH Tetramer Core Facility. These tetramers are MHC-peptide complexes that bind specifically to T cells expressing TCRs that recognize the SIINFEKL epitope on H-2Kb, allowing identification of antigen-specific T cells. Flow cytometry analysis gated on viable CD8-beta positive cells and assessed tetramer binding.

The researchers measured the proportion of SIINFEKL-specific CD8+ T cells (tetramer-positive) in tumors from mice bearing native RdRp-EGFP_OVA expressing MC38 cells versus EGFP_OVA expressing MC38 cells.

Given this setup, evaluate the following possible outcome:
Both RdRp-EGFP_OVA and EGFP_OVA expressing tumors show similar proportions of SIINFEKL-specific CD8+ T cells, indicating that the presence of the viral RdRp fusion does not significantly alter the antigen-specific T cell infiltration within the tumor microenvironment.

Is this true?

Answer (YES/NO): NO